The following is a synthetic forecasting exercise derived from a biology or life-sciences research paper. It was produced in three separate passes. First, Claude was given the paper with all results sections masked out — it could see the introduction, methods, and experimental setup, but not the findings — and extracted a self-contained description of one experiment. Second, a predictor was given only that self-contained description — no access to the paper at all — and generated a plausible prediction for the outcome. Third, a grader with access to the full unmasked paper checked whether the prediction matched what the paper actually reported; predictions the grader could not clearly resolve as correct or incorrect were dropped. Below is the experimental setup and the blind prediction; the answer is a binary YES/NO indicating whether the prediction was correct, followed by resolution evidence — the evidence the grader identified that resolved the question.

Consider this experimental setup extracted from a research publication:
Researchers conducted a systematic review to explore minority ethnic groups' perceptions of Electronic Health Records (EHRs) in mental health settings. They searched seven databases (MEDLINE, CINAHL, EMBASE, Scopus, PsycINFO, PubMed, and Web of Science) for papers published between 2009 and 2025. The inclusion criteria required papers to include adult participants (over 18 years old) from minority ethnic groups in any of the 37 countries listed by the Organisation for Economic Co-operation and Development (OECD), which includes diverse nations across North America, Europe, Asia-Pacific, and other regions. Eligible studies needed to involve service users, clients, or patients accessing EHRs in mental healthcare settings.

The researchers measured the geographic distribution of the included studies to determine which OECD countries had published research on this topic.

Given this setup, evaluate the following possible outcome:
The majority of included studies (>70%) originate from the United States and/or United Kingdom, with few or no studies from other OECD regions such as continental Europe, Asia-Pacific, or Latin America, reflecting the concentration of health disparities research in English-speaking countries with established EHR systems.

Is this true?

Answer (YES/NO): YES